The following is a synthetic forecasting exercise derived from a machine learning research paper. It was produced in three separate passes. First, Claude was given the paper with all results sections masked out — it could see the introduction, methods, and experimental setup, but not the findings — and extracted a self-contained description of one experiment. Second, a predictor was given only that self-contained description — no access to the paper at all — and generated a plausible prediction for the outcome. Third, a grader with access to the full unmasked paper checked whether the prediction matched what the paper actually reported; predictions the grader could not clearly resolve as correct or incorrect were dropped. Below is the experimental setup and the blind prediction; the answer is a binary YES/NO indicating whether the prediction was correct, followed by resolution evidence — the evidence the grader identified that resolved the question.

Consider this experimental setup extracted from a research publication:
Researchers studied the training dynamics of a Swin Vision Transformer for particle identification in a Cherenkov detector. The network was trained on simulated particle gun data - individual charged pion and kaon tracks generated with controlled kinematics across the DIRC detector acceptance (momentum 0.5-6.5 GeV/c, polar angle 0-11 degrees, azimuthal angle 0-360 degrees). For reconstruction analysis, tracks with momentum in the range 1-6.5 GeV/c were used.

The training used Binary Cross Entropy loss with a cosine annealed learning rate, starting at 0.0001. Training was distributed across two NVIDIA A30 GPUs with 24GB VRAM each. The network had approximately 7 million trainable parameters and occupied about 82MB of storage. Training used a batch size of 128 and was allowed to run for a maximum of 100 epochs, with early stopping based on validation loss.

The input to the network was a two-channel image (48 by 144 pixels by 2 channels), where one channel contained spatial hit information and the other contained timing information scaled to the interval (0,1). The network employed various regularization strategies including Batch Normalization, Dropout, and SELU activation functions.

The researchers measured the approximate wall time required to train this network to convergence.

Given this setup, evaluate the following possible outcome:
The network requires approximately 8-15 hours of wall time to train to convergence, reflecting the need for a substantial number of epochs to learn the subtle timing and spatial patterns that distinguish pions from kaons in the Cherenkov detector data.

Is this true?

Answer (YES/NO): NO